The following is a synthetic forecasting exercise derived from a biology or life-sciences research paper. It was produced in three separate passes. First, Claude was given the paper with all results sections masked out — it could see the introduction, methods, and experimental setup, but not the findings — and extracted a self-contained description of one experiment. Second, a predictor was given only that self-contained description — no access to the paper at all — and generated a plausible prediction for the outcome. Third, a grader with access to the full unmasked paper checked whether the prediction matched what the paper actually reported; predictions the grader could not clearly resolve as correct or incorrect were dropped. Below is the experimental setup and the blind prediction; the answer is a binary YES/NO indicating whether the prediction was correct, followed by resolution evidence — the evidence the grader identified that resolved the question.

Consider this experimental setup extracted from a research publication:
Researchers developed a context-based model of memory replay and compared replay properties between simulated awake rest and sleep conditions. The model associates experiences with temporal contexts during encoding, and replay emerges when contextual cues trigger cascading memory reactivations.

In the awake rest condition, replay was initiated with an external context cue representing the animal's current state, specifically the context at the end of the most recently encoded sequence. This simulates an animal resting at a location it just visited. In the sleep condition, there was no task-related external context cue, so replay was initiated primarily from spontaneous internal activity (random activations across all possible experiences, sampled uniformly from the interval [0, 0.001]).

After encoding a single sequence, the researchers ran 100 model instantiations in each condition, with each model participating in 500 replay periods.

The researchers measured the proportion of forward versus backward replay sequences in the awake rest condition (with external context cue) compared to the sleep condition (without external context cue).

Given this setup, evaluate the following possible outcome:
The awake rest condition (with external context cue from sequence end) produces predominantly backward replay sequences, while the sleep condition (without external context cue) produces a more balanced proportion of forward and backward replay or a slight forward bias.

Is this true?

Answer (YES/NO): YES